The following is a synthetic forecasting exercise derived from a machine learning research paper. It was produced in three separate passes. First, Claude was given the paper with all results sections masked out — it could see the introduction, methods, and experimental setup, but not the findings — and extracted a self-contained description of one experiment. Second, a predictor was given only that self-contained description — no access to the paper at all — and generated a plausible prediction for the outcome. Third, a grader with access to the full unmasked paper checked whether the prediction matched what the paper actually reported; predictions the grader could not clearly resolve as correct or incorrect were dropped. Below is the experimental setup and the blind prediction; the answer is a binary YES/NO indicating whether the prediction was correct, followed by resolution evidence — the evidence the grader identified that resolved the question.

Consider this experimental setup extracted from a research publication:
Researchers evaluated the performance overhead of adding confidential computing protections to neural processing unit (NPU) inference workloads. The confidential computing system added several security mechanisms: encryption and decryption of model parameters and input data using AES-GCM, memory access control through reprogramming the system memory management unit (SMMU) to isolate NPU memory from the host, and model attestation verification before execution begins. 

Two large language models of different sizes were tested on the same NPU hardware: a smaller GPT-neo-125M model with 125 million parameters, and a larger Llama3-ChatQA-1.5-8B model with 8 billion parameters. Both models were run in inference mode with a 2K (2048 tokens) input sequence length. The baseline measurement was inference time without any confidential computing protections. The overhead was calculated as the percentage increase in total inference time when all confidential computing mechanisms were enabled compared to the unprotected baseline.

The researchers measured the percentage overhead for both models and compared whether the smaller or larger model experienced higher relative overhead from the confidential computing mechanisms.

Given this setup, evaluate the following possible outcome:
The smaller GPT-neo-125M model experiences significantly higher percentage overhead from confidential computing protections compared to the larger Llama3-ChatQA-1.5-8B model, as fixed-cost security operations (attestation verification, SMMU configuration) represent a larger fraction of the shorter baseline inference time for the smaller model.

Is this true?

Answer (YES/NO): YES